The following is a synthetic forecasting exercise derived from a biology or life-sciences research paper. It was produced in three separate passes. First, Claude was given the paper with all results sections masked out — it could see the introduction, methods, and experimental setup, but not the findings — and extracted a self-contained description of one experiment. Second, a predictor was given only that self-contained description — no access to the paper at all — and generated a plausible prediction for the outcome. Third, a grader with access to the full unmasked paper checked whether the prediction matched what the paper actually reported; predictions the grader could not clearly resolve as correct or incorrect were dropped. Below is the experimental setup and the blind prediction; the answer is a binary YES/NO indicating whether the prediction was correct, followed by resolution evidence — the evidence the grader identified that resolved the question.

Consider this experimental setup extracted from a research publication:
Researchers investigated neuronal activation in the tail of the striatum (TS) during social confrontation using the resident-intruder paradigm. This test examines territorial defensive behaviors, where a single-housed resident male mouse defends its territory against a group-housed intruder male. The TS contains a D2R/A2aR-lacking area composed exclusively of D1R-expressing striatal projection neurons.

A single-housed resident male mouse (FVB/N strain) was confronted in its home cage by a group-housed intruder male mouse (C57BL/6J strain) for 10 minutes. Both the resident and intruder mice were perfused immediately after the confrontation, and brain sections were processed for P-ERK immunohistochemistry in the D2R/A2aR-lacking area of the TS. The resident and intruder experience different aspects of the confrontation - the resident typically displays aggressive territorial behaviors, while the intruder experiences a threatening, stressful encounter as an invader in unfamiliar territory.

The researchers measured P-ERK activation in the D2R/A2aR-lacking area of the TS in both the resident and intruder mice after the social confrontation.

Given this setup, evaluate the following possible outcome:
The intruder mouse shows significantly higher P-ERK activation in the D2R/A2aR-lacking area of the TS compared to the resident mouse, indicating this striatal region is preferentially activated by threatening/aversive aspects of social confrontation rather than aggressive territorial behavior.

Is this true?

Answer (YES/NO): NO